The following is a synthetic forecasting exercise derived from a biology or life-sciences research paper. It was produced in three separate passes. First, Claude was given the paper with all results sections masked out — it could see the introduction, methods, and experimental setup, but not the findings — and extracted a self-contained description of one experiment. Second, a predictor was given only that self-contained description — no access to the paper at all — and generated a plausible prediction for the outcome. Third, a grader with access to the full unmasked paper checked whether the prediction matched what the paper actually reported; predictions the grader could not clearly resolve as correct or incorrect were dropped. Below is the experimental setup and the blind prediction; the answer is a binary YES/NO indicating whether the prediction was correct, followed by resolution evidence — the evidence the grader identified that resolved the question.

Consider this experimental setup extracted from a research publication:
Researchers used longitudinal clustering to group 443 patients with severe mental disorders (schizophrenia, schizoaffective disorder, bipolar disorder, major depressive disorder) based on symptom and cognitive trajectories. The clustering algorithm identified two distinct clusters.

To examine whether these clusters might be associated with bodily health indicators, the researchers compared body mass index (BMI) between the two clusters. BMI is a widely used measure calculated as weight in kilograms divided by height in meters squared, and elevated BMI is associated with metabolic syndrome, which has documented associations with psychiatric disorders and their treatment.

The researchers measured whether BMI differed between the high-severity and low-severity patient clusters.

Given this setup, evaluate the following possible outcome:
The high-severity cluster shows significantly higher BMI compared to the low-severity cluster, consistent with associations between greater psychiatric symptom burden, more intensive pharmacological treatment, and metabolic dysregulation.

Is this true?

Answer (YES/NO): YES